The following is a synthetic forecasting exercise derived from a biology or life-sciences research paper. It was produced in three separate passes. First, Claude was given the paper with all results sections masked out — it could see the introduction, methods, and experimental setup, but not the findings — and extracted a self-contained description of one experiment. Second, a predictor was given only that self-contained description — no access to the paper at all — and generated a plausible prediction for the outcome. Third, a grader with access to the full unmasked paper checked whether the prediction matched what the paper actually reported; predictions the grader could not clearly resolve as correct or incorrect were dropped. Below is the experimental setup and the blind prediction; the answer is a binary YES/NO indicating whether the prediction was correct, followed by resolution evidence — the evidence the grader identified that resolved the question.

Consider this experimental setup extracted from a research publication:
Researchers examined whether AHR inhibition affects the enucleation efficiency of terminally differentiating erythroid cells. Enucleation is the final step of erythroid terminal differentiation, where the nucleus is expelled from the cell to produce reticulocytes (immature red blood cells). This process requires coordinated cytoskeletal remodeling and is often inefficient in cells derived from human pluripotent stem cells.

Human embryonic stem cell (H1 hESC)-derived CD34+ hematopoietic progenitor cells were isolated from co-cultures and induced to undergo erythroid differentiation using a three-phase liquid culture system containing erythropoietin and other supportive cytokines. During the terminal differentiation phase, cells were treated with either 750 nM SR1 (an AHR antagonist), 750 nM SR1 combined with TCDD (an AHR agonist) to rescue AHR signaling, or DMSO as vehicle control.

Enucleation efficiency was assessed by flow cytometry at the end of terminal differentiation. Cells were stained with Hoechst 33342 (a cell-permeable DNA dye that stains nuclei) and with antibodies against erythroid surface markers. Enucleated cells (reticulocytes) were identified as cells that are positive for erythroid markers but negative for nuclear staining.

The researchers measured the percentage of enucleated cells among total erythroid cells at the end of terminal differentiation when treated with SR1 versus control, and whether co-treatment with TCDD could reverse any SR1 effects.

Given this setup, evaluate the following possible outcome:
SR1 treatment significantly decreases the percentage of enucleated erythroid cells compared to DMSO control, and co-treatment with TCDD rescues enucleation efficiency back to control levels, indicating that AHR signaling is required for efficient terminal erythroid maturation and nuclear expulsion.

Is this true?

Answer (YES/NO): NO